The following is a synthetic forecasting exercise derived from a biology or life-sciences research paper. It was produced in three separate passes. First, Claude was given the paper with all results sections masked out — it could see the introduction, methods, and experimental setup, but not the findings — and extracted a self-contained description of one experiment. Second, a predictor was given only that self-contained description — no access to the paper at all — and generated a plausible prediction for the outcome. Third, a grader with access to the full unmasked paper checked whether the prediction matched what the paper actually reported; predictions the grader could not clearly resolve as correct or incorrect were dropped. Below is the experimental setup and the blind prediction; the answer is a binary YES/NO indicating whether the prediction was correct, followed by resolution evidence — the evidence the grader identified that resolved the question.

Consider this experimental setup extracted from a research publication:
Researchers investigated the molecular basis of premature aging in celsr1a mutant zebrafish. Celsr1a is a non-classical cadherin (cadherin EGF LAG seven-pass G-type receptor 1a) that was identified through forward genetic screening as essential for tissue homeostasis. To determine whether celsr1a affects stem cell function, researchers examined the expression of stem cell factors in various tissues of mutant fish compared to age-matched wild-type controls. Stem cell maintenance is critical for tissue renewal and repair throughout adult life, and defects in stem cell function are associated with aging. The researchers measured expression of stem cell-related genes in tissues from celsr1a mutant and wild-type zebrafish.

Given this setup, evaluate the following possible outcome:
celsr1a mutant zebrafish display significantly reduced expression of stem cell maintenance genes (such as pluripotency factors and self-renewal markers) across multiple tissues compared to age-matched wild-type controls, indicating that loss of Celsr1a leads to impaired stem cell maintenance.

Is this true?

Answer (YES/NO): YES